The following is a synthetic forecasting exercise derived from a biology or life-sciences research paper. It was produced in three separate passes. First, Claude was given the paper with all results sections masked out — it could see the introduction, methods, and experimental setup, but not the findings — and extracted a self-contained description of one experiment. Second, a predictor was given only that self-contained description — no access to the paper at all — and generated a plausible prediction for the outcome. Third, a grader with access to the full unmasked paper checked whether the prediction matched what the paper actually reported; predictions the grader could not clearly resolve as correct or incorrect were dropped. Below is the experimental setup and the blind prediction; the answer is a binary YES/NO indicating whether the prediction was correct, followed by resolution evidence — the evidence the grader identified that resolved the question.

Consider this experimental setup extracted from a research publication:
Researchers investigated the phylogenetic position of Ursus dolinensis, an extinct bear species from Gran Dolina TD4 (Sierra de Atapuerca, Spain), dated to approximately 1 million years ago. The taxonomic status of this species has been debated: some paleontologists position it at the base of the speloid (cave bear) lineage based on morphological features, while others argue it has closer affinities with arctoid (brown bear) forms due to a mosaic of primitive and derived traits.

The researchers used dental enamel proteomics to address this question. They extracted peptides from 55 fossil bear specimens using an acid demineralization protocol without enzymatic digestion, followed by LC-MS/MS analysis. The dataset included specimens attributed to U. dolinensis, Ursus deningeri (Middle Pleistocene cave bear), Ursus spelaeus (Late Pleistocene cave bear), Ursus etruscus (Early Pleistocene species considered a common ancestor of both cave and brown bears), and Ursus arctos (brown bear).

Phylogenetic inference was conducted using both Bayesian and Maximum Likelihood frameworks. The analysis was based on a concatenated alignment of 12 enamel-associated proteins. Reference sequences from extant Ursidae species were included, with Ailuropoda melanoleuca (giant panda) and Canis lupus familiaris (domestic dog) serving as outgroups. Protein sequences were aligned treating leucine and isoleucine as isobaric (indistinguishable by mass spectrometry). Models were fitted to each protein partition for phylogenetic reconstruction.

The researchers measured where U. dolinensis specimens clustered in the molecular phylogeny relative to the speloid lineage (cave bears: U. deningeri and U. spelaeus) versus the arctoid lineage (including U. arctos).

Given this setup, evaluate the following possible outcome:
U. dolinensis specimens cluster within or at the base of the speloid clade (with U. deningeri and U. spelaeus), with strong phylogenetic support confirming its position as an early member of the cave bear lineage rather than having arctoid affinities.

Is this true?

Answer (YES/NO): NO